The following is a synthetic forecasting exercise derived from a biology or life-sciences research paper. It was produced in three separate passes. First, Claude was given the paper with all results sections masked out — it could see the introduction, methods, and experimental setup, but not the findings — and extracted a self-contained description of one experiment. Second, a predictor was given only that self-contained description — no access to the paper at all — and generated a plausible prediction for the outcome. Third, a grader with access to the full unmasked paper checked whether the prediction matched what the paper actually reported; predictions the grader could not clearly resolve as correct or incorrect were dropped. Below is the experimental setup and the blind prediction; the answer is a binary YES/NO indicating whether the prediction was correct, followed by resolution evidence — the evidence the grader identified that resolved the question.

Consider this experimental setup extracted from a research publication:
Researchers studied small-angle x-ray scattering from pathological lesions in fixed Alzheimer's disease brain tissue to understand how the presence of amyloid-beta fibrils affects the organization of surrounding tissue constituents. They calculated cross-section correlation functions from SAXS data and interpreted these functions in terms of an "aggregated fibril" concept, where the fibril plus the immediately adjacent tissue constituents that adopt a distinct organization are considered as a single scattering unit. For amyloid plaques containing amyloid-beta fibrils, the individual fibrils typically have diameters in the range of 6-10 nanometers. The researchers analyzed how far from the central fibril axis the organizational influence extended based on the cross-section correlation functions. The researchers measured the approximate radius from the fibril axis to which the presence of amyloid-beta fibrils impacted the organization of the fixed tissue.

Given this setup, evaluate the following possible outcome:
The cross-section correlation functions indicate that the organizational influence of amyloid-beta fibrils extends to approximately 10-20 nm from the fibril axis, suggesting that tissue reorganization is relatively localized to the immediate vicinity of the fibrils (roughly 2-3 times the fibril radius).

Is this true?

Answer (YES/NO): YES